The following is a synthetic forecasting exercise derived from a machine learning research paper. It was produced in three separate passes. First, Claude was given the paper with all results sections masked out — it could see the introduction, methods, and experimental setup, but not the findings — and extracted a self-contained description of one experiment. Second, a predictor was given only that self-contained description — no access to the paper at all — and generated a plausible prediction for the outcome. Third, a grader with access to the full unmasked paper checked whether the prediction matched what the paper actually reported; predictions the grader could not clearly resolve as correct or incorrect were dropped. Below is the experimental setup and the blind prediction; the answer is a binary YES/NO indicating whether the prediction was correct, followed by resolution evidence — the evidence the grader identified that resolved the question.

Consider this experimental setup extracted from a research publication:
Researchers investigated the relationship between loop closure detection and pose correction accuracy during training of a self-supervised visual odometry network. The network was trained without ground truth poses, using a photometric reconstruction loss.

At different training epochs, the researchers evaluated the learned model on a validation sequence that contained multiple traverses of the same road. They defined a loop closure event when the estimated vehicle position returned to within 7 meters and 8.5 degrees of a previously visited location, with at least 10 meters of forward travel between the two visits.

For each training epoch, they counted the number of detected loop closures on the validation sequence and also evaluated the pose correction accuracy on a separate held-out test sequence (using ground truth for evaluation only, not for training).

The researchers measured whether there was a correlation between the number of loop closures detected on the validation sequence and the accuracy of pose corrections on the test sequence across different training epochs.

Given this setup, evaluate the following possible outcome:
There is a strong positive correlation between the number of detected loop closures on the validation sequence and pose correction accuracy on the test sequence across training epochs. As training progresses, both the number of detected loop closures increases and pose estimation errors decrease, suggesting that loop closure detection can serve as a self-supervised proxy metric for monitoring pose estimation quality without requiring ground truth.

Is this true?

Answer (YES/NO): YES